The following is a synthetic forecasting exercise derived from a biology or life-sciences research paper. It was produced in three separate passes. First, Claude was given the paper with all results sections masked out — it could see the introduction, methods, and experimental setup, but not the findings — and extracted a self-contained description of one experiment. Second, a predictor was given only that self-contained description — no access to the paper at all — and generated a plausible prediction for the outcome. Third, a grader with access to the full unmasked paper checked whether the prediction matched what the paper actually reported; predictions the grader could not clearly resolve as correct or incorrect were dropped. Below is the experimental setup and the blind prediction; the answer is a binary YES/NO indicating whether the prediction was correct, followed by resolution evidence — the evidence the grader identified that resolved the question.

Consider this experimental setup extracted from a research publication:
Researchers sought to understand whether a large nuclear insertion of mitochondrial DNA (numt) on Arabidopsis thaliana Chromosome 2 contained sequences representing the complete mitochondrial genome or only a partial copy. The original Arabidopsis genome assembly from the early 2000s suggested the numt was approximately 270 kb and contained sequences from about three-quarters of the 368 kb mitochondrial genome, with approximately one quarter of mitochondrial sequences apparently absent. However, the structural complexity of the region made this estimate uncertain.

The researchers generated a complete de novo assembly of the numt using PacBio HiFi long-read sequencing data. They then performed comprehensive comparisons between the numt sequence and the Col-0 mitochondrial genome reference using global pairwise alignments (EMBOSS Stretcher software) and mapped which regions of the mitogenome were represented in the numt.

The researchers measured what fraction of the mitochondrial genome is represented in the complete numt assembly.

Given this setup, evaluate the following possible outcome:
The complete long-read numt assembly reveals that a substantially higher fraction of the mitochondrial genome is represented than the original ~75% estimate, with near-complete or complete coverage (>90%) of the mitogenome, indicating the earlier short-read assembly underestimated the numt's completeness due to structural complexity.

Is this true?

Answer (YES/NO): YES